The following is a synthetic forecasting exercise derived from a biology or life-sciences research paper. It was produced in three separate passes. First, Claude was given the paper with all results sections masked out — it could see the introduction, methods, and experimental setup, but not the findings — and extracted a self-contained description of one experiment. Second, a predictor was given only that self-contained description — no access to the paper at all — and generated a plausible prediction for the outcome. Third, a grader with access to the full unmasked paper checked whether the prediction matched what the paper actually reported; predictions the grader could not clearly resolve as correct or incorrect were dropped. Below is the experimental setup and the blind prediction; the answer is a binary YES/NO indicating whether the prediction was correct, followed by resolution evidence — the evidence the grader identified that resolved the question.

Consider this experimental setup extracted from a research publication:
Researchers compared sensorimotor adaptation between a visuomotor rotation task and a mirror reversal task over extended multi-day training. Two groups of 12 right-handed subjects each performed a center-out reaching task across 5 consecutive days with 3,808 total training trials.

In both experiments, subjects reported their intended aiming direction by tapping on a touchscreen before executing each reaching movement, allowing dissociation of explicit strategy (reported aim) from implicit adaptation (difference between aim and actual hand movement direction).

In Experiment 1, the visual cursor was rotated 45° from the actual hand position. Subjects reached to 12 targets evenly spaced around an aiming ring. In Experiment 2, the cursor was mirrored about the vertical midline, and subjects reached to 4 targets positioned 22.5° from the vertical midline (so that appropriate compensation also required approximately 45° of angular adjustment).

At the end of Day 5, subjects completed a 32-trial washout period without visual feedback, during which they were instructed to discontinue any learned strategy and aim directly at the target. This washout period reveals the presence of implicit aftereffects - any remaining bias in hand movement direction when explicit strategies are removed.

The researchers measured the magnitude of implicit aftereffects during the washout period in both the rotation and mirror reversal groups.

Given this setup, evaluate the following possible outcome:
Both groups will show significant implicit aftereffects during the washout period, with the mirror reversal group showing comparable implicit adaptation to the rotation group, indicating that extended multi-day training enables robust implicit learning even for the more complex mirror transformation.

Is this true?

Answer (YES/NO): NO